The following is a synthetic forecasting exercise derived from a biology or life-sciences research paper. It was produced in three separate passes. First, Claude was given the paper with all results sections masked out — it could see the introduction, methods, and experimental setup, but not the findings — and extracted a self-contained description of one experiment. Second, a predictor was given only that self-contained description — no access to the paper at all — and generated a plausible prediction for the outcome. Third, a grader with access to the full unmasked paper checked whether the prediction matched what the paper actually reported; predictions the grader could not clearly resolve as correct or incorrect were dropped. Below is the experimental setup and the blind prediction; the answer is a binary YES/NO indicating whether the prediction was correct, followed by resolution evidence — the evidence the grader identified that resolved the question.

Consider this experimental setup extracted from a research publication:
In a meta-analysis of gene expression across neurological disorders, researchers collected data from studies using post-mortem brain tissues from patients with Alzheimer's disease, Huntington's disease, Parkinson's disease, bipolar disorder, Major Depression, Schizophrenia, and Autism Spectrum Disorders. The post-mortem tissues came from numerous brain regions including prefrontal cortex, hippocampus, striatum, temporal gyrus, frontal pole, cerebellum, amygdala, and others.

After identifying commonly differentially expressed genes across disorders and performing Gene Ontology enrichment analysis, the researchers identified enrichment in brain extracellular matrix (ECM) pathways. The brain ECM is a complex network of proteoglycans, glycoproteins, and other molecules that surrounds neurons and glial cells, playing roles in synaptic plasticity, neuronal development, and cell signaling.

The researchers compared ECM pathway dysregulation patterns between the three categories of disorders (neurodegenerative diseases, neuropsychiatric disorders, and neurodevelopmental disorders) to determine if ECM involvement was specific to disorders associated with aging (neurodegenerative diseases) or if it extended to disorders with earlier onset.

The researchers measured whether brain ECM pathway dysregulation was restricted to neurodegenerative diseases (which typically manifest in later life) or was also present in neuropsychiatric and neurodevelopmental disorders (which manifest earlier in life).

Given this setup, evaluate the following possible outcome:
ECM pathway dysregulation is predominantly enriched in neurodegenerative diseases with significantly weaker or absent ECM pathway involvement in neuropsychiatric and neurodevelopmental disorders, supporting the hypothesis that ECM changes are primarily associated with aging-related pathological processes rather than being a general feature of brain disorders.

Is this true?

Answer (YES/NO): NO